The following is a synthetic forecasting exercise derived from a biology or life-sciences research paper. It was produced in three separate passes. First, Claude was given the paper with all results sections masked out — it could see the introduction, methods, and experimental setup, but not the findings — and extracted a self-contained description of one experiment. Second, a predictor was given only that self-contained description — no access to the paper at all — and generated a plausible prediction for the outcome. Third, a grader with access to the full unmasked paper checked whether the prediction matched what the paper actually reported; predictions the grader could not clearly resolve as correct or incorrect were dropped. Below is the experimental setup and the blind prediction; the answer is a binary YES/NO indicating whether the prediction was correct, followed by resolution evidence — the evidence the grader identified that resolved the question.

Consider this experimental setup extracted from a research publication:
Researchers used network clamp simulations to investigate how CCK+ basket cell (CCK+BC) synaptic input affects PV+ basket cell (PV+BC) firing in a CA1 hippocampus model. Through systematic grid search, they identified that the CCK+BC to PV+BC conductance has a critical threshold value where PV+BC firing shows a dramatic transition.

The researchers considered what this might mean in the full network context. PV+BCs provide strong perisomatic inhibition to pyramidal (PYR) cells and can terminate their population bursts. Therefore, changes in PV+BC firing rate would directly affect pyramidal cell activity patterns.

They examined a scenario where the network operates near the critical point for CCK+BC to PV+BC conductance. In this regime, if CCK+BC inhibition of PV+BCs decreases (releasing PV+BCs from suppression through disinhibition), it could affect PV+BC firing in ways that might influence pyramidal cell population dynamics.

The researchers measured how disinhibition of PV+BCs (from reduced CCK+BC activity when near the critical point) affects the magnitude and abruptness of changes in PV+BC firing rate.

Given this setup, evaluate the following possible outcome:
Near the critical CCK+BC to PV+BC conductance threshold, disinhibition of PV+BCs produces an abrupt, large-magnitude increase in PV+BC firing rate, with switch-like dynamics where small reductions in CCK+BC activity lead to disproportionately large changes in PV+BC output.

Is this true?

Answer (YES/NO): YES